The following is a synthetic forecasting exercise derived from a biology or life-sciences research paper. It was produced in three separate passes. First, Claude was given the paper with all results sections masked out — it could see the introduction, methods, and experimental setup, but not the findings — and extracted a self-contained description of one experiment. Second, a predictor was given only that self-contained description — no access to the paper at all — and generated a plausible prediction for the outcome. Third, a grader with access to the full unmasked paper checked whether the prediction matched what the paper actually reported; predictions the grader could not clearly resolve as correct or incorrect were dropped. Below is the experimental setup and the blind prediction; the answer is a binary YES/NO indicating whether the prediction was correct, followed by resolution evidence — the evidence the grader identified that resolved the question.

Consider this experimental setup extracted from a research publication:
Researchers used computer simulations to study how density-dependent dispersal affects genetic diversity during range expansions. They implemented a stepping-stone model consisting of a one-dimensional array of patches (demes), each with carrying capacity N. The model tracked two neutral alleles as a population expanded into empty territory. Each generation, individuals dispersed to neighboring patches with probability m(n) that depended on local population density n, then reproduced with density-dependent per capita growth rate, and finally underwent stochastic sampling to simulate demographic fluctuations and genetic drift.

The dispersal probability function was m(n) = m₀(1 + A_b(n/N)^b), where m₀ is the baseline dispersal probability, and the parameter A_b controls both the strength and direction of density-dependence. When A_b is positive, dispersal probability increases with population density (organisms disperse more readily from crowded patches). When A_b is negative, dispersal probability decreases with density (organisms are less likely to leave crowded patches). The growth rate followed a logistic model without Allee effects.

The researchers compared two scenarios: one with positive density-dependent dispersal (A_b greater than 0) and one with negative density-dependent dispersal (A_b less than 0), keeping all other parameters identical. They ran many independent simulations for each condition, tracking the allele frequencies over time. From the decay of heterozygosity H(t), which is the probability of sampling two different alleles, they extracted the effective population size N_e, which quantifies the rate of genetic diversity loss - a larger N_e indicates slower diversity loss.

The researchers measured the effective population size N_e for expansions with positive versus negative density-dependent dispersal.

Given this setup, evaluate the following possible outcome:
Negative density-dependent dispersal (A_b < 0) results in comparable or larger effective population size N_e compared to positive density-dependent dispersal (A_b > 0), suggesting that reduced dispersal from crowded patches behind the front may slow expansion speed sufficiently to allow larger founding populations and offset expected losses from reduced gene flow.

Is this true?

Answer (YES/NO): NO